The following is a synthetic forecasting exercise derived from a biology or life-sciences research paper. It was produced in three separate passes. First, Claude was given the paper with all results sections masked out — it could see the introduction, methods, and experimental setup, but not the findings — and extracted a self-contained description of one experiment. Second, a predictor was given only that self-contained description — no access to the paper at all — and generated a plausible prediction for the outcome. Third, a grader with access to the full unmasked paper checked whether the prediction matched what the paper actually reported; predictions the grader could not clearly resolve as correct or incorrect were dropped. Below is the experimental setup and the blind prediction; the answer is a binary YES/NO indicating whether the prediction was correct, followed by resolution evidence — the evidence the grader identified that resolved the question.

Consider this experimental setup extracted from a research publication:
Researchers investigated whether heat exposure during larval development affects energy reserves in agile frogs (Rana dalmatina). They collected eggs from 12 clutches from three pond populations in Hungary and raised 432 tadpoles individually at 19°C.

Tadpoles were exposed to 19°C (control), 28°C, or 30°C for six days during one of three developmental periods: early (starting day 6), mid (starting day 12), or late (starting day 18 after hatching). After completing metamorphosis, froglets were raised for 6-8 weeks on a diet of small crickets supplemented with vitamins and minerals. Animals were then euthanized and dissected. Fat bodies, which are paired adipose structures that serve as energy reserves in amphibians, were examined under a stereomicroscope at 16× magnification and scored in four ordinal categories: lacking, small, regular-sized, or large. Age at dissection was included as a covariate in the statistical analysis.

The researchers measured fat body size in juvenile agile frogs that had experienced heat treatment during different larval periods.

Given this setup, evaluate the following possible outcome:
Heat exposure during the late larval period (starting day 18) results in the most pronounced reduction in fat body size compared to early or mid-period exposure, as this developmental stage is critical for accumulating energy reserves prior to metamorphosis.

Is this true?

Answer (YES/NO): NO